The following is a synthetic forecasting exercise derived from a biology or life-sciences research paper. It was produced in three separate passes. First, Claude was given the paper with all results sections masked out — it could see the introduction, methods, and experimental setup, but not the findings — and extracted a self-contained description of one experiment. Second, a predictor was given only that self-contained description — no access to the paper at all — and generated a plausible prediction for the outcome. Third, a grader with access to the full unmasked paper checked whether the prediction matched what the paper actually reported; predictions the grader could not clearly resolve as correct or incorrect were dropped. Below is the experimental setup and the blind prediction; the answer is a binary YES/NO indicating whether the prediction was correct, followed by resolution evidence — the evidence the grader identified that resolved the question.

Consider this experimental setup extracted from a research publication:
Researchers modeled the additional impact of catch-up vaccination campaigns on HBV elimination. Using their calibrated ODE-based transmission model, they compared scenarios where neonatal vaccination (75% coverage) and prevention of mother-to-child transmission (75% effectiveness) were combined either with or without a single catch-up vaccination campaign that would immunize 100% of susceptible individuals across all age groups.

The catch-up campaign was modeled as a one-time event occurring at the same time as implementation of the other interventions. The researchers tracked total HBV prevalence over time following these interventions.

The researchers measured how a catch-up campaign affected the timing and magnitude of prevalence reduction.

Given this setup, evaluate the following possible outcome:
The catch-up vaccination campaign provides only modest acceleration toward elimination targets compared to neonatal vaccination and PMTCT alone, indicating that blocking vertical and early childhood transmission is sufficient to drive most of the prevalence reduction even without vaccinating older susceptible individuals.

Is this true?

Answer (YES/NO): YES